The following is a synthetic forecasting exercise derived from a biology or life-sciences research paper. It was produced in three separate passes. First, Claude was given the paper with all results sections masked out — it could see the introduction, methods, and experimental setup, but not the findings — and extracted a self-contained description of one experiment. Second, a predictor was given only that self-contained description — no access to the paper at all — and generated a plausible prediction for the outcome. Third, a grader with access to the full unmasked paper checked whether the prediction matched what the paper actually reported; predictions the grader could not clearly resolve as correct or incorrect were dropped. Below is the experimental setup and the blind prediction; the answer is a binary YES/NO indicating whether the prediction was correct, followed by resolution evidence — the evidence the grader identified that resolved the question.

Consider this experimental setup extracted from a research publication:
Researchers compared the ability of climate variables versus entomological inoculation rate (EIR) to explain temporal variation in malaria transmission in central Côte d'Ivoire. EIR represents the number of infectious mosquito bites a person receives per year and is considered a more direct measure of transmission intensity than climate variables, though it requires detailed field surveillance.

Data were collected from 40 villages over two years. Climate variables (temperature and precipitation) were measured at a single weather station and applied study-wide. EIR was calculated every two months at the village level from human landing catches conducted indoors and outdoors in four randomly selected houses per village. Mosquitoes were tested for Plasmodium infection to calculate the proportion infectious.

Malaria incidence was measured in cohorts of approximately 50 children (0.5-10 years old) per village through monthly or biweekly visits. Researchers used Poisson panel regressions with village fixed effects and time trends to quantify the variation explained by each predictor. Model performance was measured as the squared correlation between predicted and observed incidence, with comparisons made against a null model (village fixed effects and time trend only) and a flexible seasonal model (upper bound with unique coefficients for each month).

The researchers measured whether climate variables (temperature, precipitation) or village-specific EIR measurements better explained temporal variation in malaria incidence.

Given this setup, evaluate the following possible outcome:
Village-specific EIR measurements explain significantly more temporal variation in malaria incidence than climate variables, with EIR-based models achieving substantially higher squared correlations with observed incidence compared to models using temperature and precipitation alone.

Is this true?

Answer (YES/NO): NO